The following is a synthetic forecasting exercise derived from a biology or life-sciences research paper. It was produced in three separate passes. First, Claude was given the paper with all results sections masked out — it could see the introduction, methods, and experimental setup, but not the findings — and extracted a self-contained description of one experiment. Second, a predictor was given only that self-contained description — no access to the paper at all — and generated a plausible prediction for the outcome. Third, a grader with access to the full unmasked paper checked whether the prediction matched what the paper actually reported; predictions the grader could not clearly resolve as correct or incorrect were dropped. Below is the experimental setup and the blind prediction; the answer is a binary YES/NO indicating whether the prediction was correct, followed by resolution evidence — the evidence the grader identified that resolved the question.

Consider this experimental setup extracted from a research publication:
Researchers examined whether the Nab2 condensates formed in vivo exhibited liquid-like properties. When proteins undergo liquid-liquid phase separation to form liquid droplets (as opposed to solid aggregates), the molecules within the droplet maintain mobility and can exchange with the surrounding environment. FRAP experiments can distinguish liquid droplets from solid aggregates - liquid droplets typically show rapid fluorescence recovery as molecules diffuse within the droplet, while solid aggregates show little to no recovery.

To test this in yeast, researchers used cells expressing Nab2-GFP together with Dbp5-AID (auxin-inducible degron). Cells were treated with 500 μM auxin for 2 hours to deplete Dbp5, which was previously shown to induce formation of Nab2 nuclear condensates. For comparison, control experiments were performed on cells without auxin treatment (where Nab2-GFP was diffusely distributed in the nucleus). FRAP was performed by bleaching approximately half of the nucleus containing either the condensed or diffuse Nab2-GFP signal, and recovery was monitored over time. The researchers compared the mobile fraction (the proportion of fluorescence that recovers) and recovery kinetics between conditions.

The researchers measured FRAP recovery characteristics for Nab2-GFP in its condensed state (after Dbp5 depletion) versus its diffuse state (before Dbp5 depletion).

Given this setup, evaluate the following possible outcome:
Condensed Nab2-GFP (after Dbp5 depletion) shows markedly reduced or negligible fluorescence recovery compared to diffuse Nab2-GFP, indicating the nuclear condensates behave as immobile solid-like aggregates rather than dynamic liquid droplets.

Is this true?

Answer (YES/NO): NO